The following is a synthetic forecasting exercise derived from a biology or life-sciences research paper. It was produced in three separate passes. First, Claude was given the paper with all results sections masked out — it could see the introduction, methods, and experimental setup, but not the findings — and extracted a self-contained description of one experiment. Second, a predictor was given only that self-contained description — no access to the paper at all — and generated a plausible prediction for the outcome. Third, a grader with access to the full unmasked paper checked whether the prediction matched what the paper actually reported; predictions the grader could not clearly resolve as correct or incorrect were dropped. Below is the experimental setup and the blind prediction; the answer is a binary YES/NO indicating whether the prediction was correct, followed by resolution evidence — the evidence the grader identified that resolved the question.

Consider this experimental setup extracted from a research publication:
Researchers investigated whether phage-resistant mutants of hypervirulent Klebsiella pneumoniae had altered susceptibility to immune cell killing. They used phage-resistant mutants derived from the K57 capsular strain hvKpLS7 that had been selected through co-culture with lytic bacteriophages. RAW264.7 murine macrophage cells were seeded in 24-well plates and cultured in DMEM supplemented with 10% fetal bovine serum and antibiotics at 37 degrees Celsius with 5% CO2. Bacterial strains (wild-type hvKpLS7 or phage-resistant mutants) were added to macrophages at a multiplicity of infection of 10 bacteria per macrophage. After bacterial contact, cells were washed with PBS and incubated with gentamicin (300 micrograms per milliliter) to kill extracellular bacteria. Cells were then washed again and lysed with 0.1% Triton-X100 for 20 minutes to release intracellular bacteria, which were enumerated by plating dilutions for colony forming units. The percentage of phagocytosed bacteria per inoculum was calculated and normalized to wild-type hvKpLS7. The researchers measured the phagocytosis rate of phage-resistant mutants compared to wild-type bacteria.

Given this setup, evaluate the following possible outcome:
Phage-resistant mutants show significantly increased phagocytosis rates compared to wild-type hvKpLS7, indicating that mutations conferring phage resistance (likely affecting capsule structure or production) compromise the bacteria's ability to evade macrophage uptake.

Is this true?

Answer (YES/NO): YES